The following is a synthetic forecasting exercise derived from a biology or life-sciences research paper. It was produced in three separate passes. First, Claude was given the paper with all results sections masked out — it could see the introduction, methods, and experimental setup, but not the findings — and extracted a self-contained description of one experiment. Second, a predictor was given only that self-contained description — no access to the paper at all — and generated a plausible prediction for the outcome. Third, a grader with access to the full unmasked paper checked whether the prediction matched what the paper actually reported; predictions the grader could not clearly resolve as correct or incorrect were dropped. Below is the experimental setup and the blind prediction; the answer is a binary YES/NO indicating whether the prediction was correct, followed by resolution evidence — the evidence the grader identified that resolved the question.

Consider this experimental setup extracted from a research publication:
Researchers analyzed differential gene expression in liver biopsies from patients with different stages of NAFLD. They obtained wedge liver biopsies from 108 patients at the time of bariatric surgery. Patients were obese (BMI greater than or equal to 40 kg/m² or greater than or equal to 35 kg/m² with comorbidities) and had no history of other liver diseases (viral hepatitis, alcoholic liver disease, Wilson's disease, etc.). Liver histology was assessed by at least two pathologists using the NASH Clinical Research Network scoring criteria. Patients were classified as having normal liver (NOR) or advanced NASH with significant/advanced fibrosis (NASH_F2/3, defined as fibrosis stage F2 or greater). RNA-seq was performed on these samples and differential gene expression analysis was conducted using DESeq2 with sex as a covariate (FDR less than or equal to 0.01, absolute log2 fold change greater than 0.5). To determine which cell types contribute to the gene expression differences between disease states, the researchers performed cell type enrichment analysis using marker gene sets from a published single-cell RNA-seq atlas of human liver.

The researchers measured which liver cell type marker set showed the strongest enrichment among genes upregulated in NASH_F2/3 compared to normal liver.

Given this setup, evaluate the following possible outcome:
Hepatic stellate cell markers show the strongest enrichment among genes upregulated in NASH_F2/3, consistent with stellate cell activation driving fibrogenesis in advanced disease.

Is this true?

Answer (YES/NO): YES